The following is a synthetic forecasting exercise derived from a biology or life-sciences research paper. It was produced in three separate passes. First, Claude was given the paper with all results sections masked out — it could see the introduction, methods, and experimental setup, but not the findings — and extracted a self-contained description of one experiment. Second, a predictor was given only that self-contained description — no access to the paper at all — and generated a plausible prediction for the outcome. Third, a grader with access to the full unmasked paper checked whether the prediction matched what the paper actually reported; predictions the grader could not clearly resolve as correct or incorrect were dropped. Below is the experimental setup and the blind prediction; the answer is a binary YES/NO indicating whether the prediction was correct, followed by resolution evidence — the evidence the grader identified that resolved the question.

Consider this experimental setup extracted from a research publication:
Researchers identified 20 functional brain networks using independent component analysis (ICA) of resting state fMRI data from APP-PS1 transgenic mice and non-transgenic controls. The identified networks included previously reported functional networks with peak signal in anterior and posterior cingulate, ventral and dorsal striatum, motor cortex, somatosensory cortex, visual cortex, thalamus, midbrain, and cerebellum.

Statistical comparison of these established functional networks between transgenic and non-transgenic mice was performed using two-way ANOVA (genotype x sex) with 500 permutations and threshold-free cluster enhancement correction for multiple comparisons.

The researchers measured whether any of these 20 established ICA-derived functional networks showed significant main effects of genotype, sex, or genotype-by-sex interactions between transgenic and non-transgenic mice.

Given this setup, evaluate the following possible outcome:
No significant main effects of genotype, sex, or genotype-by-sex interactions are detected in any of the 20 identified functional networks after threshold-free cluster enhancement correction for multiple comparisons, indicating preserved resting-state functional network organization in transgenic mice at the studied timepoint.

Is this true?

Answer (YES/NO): YES